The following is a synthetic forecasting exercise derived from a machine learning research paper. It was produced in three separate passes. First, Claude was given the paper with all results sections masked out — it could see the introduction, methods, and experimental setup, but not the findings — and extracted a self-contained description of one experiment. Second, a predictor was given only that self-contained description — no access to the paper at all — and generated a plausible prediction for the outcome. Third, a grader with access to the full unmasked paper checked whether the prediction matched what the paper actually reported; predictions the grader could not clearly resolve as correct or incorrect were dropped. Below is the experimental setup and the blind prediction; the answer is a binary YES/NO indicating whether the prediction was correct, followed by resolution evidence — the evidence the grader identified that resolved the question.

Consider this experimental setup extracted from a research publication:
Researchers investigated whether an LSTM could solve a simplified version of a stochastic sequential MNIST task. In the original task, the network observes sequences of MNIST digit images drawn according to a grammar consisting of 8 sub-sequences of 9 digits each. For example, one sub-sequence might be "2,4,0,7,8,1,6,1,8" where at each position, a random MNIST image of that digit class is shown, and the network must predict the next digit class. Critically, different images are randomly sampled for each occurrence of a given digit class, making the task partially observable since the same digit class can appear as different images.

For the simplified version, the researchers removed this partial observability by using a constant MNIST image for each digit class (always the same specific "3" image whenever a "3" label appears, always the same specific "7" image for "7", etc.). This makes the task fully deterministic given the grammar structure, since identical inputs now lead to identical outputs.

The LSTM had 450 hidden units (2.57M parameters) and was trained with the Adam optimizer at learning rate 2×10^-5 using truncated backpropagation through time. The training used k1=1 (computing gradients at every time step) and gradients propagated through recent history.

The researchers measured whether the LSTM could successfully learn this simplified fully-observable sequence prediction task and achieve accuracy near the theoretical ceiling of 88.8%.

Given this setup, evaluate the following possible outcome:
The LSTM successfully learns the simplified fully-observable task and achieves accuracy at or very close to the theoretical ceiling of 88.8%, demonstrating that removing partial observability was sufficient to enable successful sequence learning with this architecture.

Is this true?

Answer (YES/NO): YES